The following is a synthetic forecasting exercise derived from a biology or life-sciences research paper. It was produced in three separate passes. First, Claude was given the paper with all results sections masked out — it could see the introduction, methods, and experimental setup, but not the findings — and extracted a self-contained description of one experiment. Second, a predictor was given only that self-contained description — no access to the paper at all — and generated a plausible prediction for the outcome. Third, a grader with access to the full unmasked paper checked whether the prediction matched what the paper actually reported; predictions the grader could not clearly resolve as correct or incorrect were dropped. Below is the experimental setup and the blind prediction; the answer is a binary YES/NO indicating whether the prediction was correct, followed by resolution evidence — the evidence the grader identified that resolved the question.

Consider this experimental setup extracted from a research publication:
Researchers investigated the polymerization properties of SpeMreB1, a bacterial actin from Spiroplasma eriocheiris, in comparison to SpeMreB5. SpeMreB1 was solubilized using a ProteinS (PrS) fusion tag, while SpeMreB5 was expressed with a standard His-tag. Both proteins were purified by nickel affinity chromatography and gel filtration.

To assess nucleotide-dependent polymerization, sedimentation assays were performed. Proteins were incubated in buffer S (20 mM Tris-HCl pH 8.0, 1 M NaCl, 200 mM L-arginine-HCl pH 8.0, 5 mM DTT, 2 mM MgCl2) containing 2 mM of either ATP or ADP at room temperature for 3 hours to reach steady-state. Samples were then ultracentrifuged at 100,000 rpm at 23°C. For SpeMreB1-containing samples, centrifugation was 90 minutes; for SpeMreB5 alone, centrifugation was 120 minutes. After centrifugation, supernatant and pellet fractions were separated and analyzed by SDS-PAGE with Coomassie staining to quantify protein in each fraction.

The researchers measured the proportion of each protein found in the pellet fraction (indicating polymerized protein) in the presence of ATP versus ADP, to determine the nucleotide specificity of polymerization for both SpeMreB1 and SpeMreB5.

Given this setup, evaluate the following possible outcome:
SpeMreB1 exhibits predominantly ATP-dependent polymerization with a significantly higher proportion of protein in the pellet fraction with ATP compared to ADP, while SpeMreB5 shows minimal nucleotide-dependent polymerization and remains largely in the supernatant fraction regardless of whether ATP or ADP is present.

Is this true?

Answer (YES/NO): NO